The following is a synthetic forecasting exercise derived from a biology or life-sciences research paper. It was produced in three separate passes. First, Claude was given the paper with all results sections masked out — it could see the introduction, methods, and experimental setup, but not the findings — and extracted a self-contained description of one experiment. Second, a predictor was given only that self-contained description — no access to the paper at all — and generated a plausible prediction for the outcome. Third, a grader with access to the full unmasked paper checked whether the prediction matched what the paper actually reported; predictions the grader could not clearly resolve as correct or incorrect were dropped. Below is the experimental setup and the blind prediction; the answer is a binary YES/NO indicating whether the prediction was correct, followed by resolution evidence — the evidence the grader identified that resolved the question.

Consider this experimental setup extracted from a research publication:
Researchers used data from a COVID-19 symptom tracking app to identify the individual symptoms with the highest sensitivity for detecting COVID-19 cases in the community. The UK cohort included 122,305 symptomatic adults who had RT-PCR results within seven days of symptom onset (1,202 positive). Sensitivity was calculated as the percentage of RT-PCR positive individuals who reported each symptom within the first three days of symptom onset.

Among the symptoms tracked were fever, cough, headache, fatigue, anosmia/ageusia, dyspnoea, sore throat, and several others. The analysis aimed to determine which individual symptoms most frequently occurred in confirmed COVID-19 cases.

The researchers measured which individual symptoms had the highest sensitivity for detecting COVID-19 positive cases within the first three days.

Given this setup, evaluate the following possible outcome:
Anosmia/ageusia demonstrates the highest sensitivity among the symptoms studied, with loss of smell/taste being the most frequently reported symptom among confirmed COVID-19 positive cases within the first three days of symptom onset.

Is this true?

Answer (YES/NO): NO